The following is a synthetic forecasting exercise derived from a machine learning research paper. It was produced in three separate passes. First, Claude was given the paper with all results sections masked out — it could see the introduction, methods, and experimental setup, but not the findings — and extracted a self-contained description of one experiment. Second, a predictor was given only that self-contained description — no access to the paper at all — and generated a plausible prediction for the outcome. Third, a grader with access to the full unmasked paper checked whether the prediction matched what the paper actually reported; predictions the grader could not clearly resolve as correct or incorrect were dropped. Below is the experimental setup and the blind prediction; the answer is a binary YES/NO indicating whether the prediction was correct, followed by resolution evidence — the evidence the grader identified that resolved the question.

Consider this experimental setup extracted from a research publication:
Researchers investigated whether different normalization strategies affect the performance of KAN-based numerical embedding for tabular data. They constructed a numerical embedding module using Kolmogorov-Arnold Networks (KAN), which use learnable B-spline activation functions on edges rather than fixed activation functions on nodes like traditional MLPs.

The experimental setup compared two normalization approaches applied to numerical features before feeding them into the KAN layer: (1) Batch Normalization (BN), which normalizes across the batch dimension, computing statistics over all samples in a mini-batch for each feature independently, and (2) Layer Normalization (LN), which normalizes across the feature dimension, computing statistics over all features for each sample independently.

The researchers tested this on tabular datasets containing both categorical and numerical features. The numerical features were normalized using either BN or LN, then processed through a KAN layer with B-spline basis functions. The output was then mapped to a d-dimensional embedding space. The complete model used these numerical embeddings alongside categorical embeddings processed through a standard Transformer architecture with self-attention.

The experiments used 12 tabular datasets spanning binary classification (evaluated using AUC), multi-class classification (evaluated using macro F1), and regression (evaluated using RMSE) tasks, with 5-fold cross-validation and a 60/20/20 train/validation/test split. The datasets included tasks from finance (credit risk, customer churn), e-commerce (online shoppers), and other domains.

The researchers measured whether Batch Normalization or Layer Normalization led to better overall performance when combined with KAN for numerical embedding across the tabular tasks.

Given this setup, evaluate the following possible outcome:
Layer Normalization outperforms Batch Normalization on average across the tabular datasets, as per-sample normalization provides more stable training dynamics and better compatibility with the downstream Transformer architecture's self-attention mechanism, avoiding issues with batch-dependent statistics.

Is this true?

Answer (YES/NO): NO